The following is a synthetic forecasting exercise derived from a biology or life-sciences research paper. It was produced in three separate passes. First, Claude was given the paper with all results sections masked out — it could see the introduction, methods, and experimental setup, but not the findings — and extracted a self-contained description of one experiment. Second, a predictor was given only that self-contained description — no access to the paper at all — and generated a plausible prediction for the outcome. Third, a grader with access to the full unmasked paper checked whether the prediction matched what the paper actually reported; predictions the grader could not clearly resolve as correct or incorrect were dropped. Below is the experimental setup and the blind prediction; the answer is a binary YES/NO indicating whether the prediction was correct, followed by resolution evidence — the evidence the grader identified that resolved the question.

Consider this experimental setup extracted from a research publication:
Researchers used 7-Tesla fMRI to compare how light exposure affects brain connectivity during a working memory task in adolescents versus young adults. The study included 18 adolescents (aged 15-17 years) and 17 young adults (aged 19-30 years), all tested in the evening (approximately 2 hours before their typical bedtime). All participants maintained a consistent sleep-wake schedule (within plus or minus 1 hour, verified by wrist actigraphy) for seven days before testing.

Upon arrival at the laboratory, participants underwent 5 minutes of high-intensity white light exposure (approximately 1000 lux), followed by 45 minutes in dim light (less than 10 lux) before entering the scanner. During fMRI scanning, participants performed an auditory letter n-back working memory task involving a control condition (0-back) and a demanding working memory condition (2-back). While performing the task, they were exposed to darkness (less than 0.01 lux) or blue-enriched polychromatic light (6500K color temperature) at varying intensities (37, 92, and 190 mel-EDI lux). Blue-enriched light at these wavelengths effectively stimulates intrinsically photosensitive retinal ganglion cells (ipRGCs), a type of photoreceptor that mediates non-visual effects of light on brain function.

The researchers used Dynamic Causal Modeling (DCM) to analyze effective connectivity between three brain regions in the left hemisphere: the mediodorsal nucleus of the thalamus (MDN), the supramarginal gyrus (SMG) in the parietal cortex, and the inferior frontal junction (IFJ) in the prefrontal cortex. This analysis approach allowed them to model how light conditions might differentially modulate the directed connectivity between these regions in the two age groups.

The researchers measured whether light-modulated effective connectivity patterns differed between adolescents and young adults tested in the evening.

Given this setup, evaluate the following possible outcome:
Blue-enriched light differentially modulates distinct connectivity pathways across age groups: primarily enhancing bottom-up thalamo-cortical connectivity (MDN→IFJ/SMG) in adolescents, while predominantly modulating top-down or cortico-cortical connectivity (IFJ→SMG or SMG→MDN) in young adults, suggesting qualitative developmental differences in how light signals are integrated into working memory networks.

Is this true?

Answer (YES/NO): NO